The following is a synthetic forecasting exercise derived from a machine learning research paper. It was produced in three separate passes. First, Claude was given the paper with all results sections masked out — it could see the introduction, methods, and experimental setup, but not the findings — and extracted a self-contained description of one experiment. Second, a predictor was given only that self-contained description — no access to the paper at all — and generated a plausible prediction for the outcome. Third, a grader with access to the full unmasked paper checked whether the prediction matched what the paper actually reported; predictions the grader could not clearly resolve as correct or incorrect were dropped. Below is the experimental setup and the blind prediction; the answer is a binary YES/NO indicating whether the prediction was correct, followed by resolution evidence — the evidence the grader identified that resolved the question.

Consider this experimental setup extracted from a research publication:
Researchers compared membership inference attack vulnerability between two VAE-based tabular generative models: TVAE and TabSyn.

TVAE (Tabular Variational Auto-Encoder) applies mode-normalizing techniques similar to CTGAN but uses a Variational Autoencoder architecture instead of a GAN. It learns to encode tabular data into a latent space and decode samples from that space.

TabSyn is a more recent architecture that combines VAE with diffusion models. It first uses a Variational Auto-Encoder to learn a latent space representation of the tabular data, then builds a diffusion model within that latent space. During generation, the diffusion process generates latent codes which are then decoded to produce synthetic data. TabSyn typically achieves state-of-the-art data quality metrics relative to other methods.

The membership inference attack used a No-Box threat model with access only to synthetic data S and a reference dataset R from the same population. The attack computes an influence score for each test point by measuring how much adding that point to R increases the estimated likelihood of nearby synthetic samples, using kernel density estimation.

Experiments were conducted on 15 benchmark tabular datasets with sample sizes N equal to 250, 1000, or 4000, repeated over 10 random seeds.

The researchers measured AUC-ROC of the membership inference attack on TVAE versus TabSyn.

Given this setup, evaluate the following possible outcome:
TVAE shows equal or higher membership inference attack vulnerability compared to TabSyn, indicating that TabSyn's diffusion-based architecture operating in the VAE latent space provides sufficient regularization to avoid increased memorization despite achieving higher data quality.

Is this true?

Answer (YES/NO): NO